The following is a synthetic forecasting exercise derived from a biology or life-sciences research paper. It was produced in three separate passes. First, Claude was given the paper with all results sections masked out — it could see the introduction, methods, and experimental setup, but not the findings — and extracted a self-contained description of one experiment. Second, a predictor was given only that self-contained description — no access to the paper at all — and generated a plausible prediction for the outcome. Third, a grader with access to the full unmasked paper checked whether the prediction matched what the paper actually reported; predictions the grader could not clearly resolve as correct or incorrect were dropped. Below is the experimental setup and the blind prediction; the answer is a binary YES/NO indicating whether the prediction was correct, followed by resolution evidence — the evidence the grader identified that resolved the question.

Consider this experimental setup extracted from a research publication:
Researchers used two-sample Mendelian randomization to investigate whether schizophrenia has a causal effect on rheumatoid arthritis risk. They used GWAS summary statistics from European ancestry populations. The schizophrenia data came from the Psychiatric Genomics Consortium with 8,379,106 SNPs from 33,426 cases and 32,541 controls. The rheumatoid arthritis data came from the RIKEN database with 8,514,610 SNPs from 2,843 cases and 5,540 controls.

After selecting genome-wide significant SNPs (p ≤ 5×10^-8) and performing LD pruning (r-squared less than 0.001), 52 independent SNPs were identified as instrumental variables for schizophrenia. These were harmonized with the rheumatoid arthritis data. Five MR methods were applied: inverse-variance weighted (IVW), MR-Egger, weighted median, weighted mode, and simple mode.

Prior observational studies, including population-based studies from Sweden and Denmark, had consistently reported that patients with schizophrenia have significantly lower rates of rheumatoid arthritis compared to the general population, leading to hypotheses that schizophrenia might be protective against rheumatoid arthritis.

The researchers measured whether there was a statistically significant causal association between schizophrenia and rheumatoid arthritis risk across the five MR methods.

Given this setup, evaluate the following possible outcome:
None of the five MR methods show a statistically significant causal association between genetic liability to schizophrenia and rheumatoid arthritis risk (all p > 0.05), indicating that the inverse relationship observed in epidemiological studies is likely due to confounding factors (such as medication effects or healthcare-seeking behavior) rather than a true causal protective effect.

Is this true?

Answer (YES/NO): YES